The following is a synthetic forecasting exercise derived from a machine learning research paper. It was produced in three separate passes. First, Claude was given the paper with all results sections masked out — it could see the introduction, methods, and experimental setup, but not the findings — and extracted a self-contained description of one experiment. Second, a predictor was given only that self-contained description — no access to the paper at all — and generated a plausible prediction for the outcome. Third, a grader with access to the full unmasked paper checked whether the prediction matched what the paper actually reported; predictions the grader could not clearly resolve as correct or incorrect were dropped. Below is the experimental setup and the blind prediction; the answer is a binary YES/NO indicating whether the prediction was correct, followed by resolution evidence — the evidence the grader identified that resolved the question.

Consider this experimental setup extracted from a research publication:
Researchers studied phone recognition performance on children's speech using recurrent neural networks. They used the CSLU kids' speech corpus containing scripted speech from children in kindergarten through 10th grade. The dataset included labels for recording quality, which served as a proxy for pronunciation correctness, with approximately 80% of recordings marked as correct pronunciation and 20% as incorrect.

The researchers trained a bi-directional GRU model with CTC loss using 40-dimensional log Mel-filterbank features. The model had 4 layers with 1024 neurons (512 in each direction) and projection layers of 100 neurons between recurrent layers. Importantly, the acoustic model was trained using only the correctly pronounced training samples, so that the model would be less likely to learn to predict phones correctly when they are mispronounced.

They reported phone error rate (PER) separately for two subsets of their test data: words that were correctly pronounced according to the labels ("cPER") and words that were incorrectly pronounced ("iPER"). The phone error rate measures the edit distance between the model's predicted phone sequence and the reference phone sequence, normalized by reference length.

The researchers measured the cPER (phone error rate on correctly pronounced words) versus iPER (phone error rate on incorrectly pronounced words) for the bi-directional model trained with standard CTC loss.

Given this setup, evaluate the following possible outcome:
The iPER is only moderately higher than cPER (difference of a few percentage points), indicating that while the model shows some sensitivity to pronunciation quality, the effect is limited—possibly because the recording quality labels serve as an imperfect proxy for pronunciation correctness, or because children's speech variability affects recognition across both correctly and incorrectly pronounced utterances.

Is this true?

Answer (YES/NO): NO